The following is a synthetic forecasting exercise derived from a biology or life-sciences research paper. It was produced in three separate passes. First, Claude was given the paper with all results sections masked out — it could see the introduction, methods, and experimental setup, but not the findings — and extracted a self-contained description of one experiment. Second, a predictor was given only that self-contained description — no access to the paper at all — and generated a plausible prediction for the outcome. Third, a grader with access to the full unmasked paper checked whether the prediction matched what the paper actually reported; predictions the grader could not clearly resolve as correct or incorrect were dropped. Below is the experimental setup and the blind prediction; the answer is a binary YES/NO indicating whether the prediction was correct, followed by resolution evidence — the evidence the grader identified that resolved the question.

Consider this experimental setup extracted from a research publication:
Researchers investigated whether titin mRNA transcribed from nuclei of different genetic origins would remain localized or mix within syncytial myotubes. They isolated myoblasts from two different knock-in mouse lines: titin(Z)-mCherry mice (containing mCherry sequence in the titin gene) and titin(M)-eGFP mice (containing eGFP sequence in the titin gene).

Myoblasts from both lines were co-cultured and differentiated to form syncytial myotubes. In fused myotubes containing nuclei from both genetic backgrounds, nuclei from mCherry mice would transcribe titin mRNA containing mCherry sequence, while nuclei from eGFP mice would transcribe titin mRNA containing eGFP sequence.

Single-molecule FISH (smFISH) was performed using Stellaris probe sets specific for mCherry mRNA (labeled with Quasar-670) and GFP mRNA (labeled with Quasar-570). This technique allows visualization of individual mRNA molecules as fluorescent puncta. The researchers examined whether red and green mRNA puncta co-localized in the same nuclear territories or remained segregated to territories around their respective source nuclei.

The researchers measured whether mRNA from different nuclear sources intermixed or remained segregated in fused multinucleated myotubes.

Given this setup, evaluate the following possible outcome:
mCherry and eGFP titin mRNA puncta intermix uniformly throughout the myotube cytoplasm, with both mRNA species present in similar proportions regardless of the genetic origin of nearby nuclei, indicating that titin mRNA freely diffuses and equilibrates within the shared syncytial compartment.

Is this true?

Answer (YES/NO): NO